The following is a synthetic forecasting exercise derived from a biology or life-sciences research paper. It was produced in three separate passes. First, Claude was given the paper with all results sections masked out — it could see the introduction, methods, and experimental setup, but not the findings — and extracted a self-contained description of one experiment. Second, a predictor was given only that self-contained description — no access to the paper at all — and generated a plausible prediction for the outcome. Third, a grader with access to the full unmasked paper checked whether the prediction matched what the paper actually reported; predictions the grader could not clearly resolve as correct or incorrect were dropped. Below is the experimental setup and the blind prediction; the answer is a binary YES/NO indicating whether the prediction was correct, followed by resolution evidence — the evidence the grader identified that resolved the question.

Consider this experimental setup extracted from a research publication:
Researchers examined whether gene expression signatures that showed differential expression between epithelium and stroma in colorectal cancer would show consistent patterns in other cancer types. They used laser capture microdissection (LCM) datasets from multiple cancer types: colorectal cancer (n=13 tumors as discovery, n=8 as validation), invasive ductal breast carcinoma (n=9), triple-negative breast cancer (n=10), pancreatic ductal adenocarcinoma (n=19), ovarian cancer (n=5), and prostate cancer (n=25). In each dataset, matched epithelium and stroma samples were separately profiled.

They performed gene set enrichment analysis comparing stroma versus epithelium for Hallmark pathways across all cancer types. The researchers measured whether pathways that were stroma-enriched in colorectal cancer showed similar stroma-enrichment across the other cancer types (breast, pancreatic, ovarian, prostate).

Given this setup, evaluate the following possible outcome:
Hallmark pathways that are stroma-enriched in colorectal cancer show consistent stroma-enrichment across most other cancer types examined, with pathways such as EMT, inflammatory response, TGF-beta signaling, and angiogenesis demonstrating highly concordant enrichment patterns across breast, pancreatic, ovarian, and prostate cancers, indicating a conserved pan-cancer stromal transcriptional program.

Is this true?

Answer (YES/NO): YES